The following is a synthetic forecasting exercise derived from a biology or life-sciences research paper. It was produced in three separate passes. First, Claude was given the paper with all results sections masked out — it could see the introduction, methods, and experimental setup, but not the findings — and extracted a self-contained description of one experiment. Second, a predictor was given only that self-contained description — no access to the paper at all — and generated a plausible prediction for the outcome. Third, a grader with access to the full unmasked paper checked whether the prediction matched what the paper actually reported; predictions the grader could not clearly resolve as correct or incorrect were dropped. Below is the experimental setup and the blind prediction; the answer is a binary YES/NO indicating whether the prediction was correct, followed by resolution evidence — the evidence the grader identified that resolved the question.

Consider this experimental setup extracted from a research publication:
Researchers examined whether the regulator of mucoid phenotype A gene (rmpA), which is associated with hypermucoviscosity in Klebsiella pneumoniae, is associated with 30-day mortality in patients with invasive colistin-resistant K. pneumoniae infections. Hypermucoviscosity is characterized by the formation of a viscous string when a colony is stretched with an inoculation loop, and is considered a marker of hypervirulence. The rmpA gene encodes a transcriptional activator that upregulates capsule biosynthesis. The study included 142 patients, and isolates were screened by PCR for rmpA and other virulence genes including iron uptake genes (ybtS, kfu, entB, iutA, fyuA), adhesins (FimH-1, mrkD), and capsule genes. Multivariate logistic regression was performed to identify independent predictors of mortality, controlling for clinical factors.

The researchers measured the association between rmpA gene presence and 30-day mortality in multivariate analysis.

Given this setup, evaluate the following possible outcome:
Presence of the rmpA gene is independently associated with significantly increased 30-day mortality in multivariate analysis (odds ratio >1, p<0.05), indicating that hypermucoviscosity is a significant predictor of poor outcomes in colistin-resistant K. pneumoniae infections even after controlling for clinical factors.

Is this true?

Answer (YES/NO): NO